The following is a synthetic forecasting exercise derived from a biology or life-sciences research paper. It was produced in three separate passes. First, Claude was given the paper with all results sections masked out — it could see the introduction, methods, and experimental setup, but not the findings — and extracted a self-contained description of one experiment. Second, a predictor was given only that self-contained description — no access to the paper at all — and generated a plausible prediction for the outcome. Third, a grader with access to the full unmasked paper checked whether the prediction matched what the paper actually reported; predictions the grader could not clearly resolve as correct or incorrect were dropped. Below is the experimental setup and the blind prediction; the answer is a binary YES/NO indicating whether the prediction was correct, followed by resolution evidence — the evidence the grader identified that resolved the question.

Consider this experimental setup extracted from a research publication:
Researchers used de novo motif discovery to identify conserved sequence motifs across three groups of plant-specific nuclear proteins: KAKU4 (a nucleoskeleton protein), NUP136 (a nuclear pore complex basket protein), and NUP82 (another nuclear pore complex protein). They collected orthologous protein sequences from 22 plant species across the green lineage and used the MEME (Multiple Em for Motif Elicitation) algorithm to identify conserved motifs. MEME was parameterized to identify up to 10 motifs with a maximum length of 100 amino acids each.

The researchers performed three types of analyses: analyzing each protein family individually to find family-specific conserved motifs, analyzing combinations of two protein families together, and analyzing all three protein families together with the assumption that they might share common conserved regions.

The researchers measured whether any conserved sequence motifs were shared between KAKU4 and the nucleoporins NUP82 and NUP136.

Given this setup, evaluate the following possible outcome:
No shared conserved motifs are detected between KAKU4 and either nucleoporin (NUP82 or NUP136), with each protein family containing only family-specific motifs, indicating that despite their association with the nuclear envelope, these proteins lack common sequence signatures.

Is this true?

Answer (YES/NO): NO